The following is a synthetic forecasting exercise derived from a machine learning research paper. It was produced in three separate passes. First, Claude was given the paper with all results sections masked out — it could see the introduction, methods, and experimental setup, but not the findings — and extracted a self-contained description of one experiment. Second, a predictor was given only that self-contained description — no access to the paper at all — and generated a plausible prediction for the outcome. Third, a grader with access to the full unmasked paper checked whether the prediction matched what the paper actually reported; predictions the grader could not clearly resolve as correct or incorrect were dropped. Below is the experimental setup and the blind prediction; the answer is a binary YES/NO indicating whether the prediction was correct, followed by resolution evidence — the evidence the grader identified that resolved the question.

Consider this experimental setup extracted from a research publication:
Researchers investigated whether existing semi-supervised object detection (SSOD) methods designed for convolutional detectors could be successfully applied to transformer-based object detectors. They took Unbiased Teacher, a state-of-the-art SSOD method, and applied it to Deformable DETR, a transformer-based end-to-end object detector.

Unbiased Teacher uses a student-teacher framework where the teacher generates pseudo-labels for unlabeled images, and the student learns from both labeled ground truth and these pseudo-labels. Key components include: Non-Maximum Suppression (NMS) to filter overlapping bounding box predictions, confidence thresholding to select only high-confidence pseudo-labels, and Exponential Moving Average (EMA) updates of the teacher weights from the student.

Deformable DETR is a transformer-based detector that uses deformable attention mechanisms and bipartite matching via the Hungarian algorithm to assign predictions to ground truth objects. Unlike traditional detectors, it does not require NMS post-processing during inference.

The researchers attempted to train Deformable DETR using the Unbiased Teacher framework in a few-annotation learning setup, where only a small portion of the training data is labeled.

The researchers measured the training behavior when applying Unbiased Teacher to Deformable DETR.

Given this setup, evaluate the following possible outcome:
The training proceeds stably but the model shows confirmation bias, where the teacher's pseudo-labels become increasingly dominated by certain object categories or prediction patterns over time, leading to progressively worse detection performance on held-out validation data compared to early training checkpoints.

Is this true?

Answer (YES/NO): NO